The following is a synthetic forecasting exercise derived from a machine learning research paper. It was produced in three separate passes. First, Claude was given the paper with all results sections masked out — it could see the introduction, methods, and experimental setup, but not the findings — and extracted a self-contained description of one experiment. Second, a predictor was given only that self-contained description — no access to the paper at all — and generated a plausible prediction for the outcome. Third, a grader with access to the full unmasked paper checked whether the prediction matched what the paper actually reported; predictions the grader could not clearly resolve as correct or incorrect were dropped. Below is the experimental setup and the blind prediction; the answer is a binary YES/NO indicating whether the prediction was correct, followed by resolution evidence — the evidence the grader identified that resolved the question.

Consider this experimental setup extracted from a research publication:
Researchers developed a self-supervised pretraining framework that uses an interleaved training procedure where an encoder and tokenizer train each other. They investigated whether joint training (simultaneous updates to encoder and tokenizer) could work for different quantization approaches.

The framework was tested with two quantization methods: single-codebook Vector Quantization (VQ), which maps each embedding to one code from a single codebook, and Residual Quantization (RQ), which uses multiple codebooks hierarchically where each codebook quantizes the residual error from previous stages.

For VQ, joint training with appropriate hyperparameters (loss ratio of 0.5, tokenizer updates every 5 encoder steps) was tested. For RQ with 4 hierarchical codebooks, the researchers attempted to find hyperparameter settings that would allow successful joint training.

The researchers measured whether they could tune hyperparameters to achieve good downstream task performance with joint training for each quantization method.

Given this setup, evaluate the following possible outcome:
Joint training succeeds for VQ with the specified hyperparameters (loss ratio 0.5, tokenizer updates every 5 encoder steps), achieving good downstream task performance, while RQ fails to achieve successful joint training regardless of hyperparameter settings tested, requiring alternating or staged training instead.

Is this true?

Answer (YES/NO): YES